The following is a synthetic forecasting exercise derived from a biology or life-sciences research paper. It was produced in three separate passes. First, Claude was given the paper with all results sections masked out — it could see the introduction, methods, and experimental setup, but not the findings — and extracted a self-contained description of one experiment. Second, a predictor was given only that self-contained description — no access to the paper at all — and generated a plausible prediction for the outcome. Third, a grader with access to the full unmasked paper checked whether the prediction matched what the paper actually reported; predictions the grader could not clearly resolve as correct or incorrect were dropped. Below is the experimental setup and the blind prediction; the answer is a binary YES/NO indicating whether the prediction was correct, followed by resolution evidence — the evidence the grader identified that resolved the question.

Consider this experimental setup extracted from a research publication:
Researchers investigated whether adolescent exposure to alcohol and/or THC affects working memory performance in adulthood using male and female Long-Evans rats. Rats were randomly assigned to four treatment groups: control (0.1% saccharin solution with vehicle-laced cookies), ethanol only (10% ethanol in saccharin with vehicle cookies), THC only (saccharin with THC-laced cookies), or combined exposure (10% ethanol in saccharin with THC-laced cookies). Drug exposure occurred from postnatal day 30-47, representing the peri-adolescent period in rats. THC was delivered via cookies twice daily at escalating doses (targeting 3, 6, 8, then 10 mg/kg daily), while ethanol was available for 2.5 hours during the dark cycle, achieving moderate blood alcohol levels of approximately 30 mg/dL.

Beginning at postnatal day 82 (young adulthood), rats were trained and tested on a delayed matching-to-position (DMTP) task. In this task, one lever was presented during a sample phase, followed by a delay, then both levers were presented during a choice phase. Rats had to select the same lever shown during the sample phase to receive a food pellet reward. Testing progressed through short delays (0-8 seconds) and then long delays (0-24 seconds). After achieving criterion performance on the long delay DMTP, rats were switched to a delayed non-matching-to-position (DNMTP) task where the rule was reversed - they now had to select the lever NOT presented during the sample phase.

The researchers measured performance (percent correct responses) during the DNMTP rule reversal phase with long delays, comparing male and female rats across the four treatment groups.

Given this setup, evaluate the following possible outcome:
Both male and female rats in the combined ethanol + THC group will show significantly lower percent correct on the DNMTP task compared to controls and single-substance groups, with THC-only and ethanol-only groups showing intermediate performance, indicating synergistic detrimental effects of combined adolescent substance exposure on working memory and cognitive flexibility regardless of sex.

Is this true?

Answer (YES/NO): NO